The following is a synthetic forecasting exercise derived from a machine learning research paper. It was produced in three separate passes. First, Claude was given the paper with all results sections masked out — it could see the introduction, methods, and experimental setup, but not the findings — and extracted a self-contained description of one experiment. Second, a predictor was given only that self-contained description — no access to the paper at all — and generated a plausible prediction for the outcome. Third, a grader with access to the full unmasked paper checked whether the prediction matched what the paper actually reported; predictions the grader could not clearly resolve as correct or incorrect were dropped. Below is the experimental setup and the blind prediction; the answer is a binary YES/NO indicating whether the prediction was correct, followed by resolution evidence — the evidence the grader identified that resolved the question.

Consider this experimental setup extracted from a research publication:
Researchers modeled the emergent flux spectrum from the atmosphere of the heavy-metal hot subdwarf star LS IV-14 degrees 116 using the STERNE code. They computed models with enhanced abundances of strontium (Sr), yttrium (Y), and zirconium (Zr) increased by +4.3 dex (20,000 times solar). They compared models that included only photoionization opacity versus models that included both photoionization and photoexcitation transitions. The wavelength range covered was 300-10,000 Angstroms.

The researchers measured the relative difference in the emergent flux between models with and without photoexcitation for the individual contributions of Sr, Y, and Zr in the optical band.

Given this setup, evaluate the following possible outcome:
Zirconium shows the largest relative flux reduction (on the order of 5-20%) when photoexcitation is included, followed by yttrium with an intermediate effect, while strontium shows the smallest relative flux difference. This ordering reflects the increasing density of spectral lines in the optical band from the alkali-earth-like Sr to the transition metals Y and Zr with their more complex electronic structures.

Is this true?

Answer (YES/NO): NO